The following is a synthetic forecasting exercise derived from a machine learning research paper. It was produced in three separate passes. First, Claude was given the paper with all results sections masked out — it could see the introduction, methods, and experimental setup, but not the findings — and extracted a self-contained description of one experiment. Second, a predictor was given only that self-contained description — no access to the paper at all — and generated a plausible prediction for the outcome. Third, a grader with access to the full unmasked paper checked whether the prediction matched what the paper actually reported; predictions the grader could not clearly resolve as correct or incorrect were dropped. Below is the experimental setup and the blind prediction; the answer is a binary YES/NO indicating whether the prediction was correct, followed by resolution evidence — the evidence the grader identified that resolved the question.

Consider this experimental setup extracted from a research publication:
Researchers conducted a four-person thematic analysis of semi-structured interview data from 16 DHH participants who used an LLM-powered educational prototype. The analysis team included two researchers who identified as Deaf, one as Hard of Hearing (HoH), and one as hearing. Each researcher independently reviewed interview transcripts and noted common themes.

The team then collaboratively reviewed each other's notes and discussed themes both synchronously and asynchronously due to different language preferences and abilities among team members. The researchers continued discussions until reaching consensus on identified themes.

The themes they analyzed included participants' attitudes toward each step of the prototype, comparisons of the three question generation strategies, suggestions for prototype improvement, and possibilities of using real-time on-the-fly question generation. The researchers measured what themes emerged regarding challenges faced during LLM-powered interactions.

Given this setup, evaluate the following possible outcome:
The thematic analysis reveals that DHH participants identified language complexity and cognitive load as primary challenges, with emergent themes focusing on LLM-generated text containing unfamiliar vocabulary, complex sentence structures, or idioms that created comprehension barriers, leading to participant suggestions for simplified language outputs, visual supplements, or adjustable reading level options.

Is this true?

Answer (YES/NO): NO